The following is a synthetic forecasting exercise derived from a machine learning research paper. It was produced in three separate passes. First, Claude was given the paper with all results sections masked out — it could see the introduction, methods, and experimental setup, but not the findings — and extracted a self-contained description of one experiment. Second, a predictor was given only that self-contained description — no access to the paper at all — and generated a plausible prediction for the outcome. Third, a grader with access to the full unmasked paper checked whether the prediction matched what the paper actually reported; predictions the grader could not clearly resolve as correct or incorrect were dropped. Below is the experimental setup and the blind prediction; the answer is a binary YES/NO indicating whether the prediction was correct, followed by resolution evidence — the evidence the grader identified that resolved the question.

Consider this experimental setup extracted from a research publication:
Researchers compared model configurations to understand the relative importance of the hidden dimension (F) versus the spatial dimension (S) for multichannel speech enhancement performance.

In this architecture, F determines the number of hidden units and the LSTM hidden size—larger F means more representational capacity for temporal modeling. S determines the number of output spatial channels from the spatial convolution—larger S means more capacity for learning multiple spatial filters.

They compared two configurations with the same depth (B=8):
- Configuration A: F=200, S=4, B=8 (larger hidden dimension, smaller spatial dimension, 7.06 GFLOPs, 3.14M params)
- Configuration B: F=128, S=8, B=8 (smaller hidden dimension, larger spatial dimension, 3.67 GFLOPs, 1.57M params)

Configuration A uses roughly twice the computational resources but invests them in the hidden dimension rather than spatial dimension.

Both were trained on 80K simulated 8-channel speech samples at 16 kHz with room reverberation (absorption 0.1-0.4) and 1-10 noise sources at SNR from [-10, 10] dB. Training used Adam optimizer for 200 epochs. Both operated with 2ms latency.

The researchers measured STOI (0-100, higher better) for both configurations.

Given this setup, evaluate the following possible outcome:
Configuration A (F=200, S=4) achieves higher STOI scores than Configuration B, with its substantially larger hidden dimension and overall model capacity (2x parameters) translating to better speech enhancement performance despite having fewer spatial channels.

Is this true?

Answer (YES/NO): YES